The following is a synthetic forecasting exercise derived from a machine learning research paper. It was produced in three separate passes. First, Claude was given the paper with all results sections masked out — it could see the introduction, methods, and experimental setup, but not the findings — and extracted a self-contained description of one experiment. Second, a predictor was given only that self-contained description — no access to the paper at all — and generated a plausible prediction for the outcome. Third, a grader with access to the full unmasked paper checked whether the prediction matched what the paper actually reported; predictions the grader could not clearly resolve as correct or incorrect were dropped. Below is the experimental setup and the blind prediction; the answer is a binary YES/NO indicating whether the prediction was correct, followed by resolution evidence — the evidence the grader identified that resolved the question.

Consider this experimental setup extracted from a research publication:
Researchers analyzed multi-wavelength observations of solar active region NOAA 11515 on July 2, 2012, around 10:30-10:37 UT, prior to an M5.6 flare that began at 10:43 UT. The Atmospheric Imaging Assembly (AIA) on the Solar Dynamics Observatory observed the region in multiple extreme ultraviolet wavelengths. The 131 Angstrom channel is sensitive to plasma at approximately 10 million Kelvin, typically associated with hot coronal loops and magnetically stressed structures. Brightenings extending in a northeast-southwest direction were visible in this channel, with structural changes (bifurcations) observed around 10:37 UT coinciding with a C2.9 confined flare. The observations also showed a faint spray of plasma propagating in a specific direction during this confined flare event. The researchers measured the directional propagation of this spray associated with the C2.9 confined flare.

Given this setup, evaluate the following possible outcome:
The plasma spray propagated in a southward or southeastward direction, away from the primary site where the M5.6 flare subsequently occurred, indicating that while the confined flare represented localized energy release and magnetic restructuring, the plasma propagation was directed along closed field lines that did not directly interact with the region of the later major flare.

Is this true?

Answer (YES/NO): YES